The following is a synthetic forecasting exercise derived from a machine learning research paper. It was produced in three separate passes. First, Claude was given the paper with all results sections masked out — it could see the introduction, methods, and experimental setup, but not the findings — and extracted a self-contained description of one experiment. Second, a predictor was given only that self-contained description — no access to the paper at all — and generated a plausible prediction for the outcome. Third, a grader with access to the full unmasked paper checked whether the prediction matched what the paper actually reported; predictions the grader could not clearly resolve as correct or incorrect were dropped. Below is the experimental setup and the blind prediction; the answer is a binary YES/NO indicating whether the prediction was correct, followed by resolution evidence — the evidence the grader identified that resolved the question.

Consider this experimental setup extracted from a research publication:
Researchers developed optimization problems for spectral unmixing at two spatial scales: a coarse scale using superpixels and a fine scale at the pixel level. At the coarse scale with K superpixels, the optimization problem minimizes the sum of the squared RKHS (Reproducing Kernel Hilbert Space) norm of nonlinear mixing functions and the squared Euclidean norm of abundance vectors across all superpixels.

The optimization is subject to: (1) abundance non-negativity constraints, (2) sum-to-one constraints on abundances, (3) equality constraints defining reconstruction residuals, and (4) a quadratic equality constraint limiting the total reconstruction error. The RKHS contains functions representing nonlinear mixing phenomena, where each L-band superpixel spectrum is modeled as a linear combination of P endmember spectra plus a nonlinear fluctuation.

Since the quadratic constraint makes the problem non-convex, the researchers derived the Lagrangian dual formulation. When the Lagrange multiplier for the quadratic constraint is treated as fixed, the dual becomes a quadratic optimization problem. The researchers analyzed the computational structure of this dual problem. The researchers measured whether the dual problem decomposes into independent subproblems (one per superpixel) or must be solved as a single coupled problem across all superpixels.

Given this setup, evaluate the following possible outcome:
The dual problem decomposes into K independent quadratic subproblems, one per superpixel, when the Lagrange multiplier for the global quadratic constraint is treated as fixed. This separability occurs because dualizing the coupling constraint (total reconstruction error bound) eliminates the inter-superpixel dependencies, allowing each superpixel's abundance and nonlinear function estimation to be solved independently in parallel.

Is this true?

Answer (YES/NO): YES